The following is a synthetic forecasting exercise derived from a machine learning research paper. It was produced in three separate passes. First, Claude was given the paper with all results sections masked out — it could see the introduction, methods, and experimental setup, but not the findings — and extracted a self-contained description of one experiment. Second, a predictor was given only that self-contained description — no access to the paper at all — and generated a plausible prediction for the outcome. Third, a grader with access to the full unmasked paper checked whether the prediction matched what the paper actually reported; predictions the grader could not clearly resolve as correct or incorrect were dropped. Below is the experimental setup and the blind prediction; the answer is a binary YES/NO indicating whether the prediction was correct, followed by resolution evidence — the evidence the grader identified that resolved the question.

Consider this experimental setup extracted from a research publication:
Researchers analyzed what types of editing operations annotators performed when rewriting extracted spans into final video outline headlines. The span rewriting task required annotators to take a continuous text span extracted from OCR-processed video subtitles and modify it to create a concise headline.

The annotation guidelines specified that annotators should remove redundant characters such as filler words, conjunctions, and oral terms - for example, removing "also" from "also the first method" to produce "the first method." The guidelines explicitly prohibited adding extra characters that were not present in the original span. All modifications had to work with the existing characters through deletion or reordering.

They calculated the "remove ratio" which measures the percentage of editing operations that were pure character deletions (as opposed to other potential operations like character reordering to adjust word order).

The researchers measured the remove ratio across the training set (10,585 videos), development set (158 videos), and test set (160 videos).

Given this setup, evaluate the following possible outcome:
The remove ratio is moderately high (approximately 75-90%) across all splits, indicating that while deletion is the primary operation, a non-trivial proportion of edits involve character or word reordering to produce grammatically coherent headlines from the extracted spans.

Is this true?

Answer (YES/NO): NO